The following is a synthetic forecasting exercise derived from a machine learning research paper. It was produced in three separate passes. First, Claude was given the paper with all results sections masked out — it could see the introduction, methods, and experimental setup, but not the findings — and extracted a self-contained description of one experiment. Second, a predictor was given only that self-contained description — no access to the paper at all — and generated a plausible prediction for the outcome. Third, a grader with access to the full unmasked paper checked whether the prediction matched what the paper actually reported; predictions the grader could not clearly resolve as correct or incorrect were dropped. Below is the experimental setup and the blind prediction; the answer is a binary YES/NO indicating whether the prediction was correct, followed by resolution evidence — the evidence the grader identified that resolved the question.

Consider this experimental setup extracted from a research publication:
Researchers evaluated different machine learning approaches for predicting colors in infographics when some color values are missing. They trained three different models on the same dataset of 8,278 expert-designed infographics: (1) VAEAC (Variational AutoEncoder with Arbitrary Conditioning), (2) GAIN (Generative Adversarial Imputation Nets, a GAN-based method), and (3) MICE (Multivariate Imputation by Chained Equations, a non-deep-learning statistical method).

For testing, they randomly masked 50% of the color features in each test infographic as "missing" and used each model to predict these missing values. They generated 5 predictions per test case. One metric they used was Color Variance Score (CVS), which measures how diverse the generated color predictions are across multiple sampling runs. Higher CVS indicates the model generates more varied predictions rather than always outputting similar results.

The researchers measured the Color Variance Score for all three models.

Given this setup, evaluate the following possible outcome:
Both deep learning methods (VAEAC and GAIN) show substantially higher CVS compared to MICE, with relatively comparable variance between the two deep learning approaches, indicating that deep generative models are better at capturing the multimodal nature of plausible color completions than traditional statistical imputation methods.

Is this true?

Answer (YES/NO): NO